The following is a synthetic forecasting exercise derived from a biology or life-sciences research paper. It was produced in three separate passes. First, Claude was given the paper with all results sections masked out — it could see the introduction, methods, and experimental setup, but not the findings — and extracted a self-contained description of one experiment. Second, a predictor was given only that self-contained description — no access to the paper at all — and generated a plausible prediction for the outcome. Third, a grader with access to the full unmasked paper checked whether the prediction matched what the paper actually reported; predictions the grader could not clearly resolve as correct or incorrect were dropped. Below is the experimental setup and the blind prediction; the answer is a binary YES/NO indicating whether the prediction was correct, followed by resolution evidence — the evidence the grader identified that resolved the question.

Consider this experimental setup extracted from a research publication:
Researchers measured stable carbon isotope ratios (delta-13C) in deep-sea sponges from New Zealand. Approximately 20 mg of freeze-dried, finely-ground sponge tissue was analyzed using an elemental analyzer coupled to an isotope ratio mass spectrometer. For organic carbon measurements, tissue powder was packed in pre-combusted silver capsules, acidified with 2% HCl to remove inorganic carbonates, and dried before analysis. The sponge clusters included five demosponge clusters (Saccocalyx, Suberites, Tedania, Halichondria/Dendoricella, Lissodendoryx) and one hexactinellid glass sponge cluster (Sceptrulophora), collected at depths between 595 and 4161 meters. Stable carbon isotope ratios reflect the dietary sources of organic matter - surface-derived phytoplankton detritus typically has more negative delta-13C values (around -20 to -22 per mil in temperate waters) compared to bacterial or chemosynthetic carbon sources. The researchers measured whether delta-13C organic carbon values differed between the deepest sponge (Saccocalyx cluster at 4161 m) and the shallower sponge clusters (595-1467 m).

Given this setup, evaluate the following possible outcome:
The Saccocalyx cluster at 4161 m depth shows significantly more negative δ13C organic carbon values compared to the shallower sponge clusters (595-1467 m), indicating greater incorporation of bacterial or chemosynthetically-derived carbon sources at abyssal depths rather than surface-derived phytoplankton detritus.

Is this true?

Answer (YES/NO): NO